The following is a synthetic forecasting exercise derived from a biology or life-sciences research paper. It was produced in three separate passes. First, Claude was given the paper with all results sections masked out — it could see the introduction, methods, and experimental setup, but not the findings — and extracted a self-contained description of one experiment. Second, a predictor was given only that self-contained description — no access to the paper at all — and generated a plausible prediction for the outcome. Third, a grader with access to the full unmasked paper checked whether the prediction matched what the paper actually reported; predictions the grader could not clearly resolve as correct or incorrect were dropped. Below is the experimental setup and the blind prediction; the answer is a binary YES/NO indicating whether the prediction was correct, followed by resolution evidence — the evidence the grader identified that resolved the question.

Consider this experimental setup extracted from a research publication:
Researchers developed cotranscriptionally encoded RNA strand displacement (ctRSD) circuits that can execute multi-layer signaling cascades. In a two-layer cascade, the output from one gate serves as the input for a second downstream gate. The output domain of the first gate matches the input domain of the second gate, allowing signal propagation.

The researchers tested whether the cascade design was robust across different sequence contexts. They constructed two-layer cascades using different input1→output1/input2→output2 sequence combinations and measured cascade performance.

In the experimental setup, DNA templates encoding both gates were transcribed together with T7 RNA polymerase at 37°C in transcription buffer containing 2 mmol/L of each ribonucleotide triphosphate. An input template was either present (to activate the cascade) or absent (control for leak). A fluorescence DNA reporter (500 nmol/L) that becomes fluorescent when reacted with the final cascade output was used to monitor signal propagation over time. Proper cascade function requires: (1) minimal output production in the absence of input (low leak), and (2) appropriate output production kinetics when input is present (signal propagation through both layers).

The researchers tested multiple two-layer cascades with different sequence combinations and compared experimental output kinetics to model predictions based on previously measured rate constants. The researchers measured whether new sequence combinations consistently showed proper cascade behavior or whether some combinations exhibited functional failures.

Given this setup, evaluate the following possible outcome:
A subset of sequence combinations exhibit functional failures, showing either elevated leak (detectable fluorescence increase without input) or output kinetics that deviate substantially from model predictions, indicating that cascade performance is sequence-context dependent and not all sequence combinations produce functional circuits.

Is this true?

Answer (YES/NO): NO